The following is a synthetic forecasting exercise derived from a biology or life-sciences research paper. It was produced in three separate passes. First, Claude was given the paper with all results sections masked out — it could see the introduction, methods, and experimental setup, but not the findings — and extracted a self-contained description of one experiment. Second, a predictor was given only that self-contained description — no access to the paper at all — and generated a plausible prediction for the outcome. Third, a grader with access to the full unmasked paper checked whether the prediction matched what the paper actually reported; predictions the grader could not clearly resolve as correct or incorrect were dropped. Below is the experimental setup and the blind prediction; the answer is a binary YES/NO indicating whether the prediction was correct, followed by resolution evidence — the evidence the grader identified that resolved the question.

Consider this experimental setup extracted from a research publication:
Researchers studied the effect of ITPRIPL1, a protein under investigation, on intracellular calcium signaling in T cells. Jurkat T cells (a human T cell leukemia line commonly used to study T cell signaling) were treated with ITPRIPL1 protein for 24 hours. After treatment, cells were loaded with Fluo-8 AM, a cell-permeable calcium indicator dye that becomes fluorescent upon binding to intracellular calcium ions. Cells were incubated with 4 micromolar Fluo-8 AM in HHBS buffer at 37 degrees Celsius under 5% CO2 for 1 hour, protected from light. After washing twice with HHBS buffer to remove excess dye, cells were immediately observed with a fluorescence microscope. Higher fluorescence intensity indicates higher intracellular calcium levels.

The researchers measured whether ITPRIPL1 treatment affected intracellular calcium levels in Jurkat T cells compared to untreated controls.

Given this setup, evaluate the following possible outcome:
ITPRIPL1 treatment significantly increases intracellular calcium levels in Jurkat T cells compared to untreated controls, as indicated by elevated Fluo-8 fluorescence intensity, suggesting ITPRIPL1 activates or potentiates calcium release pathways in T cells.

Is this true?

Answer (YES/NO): NO